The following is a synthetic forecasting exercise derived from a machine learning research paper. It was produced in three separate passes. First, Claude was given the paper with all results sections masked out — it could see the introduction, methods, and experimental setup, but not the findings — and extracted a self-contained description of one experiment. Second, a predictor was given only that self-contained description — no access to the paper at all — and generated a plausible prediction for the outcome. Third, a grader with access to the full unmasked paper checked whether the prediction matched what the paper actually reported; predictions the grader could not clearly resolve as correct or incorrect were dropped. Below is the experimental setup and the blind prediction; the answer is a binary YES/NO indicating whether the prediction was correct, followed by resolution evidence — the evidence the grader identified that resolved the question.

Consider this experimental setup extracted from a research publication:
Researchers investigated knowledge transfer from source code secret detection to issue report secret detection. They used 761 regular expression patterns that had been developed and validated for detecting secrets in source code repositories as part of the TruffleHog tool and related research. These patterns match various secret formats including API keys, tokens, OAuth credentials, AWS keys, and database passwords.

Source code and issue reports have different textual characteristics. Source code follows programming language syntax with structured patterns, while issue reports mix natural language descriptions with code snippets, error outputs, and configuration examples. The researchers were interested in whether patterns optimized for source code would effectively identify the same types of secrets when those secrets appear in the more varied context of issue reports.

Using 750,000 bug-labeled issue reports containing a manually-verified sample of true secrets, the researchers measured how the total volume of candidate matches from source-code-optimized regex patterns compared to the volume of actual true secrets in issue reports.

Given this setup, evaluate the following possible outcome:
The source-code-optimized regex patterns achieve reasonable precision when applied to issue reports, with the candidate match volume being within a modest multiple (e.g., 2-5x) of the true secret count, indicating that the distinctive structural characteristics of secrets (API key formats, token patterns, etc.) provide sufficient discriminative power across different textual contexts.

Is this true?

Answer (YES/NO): NO